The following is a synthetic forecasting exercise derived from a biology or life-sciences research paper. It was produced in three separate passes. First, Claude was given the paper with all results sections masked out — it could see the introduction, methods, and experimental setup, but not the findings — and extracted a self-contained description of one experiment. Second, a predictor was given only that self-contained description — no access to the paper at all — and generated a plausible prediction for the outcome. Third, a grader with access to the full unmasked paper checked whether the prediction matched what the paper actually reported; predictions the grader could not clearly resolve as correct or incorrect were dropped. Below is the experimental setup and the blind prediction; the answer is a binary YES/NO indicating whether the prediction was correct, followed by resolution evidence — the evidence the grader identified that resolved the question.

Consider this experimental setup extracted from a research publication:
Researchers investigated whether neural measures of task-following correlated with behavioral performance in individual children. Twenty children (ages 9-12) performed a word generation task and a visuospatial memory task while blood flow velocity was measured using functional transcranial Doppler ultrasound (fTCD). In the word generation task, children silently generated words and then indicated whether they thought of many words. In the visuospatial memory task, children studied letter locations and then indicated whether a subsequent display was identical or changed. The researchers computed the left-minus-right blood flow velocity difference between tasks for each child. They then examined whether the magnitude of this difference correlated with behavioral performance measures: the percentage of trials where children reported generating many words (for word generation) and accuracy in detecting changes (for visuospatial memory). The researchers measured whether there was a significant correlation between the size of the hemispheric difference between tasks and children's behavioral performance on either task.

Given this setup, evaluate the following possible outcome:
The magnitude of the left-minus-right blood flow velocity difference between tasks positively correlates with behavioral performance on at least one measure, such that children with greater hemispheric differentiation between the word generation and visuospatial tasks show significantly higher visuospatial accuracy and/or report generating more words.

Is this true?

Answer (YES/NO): NO